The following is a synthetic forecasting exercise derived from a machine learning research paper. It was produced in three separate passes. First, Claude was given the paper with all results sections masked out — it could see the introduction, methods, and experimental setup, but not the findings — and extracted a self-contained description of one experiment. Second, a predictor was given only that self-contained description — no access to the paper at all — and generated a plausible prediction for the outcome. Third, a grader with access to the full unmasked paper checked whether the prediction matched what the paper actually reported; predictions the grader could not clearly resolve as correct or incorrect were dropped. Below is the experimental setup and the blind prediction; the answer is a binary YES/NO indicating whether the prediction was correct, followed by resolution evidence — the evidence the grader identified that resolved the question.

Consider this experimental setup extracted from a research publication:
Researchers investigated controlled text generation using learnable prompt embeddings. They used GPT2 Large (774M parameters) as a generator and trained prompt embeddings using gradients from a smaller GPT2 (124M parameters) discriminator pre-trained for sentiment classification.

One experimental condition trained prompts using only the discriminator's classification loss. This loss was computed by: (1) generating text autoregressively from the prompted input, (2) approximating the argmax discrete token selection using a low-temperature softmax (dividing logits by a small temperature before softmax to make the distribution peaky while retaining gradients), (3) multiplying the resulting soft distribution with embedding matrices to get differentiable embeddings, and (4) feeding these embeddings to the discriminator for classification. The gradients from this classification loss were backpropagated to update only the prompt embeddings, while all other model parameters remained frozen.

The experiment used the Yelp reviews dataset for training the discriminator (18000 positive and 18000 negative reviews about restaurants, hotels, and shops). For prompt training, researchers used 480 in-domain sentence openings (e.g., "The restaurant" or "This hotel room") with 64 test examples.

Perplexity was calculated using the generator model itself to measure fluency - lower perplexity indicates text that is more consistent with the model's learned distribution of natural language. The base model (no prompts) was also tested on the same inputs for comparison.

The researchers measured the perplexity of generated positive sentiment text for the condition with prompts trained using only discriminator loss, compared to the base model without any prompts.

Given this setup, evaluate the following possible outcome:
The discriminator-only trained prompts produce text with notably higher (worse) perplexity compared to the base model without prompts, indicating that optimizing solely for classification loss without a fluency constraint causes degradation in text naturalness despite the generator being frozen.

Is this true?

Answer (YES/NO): YES